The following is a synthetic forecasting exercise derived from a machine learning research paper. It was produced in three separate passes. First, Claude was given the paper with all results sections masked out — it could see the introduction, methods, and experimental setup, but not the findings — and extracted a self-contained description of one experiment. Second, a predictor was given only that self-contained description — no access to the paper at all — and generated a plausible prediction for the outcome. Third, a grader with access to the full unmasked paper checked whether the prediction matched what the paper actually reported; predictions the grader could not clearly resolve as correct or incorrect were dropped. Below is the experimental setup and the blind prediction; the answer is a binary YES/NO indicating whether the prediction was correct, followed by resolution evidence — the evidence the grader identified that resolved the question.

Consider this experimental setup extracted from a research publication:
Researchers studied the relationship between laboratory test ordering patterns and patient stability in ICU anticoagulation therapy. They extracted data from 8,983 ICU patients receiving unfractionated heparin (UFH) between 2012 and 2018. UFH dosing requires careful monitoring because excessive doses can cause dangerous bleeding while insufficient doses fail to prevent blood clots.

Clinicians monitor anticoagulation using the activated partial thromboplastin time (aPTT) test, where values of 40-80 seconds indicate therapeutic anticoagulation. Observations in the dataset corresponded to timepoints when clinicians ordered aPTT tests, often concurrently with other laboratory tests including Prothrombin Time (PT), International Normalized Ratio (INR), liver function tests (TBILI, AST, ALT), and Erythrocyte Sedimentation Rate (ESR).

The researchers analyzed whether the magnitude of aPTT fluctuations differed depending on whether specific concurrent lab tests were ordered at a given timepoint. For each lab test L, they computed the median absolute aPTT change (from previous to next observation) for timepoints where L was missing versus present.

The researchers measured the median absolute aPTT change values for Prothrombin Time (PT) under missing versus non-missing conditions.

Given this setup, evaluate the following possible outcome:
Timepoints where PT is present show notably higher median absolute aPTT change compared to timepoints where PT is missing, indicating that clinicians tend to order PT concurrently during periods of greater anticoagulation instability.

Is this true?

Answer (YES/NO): YES